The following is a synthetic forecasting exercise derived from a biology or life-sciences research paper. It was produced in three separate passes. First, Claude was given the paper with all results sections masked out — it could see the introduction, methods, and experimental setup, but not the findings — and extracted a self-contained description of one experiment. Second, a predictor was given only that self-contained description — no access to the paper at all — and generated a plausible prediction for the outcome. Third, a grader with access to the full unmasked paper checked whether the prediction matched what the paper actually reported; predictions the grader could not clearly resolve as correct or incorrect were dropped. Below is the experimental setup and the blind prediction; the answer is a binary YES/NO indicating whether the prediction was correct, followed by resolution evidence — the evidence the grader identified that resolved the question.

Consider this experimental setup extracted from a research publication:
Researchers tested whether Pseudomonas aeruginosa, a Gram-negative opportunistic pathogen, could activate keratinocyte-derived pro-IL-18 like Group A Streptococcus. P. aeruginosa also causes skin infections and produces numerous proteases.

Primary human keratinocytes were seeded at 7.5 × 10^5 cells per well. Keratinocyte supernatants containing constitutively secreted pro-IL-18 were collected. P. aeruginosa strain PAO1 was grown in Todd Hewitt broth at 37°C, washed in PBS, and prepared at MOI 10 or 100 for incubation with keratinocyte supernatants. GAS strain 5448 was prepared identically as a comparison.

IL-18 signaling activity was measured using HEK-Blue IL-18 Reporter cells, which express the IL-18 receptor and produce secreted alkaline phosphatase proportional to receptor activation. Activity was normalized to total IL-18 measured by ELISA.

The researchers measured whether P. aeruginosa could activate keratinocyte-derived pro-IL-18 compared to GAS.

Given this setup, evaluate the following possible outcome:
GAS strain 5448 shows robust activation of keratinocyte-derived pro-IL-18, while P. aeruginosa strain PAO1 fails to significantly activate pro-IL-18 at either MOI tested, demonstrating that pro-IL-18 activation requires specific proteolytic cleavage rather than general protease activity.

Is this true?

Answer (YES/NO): YES